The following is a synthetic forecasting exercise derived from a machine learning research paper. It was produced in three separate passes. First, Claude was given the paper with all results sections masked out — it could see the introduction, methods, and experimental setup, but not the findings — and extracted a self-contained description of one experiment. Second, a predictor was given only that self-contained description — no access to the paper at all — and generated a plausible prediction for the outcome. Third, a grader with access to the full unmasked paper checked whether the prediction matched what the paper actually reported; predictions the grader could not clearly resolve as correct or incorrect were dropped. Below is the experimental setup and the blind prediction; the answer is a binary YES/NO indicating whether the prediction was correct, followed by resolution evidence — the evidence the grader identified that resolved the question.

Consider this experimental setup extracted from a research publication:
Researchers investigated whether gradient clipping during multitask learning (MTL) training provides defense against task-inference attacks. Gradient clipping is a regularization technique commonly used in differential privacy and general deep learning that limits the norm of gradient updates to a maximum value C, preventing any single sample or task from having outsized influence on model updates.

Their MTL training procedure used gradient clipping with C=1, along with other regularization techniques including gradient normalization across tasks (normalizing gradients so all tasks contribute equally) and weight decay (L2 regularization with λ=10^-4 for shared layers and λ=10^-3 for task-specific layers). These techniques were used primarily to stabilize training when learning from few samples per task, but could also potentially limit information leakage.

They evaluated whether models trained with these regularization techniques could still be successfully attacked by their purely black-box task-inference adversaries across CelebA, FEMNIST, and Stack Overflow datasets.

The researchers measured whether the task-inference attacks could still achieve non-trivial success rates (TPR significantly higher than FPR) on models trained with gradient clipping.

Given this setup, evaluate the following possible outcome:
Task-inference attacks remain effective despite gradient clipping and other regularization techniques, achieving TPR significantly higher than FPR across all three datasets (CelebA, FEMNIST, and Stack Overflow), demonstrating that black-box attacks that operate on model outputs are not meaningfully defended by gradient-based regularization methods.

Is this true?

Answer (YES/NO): YES